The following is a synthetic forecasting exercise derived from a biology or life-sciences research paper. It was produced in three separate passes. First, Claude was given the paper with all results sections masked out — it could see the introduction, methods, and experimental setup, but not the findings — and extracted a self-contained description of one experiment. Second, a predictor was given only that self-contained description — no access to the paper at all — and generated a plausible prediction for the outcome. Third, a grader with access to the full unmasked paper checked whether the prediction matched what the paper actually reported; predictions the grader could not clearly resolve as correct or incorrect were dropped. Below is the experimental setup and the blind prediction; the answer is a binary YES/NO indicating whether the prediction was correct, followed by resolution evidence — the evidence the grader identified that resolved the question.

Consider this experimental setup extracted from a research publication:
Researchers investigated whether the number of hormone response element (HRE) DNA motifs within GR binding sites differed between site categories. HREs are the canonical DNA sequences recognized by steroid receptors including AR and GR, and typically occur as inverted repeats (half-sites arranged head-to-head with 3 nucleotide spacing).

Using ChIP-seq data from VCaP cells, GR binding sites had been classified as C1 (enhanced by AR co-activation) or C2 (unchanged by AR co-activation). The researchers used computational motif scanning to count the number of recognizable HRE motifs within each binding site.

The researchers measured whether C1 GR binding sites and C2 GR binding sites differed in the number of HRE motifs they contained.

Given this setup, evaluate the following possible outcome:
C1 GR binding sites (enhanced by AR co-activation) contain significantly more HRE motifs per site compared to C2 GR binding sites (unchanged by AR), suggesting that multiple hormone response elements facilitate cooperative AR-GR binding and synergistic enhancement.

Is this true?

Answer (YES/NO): YES